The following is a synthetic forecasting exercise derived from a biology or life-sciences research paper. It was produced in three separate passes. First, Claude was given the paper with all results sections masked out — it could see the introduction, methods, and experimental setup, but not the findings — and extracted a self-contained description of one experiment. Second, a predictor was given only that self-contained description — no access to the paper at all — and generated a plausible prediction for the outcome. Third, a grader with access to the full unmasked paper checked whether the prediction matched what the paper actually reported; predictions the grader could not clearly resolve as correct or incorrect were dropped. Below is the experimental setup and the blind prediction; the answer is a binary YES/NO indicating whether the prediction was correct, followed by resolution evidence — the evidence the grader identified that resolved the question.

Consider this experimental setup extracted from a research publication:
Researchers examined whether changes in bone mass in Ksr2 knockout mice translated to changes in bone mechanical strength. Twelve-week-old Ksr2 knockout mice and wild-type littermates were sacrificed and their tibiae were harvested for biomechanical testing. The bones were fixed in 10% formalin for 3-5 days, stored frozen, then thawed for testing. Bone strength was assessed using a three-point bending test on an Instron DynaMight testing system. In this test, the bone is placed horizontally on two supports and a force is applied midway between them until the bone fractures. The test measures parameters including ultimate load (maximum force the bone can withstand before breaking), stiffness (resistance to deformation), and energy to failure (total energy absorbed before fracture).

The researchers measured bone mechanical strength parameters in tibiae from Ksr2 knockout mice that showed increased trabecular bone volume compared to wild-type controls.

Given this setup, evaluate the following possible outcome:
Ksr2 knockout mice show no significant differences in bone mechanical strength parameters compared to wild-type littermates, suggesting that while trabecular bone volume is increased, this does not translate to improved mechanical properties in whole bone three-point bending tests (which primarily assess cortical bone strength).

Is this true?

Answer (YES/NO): NO